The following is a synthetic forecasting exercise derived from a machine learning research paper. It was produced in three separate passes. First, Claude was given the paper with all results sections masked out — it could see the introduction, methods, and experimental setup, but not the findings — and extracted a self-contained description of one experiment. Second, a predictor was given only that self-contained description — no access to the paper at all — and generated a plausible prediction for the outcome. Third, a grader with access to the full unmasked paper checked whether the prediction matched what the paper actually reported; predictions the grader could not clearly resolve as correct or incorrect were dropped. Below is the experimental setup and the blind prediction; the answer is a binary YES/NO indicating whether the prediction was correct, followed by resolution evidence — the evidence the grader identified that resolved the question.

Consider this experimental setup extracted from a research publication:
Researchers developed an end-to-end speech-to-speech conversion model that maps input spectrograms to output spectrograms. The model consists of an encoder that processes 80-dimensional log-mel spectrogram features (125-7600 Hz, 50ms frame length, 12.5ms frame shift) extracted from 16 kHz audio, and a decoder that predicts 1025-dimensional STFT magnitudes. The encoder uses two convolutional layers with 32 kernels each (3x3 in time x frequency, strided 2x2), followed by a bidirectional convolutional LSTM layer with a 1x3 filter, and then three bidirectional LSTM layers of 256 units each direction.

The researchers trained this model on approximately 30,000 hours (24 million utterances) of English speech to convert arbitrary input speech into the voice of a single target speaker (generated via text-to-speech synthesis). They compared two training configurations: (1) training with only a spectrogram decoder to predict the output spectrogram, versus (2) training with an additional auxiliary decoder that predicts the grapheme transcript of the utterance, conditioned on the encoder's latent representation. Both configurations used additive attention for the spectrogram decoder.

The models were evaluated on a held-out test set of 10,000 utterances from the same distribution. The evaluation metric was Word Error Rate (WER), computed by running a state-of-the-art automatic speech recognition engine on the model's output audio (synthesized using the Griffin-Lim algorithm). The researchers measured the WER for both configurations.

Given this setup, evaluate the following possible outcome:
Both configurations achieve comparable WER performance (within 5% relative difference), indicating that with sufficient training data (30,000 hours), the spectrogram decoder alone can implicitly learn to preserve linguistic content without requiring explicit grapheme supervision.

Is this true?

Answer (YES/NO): NO